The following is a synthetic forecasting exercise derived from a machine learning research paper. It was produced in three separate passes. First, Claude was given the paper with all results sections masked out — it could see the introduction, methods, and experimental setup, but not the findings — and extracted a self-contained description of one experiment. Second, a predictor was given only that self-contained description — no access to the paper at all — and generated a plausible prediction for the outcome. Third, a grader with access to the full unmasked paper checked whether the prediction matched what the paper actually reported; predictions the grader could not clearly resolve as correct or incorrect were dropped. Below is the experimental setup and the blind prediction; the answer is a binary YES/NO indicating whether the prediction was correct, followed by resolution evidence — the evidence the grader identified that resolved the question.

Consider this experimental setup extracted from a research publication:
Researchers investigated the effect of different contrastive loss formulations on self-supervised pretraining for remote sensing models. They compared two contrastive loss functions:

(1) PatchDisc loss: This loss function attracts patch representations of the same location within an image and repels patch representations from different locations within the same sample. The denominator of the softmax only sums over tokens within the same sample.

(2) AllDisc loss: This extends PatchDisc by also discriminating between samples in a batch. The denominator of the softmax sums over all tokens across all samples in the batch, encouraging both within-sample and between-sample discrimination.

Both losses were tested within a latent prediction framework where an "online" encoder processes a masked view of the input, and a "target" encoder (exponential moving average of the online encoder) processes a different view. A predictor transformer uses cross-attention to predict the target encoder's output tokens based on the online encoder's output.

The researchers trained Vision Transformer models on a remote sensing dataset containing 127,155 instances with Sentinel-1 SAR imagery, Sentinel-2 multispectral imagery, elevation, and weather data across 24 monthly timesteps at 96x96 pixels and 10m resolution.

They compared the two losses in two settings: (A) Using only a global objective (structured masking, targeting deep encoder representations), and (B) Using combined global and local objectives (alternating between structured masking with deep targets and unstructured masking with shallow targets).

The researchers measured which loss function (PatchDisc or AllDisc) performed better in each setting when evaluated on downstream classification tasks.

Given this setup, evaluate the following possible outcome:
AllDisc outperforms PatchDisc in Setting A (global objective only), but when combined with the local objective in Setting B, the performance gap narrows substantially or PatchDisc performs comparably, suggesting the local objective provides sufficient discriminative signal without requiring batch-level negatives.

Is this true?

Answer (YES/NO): NO